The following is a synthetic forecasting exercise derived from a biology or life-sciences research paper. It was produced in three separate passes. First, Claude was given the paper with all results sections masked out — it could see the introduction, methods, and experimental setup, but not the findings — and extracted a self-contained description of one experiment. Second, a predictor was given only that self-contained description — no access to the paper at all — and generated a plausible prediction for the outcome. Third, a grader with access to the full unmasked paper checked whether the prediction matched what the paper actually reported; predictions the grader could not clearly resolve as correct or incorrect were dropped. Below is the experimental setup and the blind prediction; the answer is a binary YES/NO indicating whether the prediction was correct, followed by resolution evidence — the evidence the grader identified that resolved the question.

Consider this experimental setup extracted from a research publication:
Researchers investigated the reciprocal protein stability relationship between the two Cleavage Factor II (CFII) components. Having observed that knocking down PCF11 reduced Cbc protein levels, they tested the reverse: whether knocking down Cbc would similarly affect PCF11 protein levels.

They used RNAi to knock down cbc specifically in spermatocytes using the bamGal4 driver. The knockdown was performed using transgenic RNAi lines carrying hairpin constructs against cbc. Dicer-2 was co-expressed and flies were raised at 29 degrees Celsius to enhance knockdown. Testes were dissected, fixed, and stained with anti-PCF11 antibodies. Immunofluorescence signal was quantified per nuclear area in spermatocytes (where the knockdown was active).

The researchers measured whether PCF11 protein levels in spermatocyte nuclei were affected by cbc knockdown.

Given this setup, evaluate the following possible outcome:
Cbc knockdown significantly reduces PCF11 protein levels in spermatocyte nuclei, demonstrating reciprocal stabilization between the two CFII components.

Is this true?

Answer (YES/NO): NO